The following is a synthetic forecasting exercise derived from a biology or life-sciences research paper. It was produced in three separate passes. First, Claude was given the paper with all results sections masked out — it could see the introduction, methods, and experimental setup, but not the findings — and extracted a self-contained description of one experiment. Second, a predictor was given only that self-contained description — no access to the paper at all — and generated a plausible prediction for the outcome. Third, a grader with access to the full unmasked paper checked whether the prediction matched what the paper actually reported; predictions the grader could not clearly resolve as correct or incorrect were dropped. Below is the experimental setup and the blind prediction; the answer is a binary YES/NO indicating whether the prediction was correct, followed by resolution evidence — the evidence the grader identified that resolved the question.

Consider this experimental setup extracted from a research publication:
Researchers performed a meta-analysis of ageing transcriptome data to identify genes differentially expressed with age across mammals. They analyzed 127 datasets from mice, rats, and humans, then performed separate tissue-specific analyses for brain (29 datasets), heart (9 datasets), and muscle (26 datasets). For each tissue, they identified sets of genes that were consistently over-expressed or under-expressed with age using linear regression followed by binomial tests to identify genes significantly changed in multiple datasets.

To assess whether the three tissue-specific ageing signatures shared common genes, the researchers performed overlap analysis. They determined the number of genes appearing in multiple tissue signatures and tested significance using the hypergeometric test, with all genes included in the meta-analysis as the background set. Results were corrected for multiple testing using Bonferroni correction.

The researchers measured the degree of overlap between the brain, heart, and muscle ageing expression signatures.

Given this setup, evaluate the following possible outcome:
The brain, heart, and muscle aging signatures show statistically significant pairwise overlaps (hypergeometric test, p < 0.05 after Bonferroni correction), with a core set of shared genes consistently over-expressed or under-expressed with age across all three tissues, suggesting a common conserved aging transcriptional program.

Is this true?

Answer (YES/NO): NO